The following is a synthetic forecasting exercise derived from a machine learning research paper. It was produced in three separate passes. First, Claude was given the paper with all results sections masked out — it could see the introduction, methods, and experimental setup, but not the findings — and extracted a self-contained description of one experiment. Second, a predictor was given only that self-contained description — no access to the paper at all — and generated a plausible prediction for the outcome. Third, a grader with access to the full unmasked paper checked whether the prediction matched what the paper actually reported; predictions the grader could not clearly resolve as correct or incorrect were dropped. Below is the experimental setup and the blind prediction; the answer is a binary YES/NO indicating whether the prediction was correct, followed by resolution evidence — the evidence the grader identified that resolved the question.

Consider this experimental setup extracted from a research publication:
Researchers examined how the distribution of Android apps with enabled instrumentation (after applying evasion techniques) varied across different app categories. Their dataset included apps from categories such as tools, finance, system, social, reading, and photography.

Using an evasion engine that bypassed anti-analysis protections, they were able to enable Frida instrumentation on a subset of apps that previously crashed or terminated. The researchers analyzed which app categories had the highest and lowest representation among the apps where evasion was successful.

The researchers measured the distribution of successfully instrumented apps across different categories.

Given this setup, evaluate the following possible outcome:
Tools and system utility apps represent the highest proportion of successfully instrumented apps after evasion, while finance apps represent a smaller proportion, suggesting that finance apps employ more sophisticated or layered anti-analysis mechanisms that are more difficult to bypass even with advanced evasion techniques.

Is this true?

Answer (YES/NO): NO